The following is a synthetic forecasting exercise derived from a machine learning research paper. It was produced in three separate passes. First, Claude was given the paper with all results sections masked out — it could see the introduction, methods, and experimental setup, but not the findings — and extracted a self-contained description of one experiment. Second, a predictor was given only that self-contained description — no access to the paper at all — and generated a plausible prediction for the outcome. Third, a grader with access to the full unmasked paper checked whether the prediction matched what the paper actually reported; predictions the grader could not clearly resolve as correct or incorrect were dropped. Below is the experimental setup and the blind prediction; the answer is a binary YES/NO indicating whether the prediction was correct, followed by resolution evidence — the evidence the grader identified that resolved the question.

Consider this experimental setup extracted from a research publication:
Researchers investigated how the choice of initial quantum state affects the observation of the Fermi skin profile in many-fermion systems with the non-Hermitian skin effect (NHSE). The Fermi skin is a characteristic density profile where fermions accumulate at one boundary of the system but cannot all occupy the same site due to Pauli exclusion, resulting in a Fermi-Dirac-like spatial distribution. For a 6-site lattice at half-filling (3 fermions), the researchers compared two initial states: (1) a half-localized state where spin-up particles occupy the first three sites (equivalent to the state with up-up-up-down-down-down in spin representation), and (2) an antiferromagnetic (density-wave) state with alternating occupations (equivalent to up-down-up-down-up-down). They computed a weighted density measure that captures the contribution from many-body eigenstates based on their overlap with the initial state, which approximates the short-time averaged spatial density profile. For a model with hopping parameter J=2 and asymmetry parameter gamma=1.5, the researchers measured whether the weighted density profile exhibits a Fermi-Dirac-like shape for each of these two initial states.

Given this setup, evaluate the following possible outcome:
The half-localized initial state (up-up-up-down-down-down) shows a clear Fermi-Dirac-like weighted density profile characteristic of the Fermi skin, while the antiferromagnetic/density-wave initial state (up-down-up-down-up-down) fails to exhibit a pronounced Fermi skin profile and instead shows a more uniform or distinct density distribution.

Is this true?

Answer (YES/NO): YES